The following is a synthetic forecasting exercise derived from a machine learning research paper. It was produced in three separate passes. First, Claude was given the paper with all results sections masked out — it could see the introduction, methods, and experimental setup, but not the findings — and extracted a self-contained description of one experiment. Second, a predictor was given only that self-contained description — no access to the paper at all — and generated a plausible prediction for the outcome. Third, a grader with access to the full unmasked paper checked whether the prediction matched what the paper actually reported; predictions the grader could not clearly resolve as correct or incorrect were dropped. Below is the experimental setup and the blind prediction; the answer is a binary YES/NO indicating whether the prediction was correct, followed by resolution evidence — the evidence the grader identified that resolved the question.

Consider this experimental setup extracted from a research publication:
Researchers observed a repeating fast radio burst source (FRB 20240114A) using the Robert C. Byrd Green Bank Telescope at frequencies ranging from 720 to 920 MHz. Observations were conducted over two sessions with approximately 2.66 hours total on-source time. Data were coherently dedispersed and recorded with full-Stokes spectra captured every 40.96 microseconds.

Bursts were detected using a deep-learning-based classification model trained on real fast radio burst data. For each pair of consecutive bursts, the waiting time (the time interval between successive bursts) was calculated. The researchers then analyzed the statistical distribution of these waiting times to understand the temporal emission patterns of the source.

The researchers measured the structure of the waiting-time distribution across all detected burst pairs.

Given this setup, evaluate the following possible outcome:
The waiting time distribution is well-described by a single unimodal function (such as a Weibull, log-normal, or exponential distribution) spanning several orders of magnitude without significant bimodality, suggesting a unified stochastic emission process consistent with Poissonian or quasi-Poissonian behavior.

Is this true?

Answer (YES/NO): NO